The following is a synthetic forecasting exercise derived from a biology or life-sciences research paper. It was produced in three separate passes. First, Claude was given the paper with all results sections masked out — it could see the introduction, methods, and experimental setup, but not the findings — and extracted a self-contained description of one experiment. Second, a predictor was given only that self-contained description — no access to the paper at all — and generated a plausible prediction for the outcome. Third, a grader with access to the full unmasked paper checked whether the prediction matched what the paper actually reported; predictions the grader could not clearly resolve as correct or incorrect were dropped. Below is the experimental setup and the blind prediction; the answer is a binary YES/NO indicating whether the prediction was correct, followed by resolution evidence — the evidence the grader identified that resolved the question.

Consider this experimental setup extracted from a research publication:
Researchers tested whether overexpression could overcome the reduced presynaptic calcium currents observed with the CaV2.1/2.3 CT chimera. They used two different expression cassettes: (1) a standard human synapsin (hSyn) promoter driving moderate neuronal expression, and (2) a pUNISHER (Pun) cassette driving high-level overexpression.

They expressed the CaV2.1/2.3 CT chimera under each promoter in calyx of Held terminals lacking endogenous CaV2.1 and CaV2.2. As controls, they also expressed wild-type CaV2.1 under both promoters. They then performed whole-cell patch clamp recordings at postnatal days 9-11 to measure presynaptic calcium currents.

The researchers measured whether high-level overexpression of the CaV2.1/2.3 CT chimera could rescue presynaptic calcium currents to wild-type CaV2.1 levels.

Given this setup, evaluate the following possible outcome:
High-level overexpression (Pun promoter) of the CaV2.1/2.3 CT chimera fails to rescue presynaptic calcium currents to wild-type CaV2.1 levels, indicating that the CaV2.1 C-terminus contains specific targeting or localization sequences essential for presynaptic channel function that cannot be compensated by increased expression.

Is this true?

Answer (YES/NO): NO